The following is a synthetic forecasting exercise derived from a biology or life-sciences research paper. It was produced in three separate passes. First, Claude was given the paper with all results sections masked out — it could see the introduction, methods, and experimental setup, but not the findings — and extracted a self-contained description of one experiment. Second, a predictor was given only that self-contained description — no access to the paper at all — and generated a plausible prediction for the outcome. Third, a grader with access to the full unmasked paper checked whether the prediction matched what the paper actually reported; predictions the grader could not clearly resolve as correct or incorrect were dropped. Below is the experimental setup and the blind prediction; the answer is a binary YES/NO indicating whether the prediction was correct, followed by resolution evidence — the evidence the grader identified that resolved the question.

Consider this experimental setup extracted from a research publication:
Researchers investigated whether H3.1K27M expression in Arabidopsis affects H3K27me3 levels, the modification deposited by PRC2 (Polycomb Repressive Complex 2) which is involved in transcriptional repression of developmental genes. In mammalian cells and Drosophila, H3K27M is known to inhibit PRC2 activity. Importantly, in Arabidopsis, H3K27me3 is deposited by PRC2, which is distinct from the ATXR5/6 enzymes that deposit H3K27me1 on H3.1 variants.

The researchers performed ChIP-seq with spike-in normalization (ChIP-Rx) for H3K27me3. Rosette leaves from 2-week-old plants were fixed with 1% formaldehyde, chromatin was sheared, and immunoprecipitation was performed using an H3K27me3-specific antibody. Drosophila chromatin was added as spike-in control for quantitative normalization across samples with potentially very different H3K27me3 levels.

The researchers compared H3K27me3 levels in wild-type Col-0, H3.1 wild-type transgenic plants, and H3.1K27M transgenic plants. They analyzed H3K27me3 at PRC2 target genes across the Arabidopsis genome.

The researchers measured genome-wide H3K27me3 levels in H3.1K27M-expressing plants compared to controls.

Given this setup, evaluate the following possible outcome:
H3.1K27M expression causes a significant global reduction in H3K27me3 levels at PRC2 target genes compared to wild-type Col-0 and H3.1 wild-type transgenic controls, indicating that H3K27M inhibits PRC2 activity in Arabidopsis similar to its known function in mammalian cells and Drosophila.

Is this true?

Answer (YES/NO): YES